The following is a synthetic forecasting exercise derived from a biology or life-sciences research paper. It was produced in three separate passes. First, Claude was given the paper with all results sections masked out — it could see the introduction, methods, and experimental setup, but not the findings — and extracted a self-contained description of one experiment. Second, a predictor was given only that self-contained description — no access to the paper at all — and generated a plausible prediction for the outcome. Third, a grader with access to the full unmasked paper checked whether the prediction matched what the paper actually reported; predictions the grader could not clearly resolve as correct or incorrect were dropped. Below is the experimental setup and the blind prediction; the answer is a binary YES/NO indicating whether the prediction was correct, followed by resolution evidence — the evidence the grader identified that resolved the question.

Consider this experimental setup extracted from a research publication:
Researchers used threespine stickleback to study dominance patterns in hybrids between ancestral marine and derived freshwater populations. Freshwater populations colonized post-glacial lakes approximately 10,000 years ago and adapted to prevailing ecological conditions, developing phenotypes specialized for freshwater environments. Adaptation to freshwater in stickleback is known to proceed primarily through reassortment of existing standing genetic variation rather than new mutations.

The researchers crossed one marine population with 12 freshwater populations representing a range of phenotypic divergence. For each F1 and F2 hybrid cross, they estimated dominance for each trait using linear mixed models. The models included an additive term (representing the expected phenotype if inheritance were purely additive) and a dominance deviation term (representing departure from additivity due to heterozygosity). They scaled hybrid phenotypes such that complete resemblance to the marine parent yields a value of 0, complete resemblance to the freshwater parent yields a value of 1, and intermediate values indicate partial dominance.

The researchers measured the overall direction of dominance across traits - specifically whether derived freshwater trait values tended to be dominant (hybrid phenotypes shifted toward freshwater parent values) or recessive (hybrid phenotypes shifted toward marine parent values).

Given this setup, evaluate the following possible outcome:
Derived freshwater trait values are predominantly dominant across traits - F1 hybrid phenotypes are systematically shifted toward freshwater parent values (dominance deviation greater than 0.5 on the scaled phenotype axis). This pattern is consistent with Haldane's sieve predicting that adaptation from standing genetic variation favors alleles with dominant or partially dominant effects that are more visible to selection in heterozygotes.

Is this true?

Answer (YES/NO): NO